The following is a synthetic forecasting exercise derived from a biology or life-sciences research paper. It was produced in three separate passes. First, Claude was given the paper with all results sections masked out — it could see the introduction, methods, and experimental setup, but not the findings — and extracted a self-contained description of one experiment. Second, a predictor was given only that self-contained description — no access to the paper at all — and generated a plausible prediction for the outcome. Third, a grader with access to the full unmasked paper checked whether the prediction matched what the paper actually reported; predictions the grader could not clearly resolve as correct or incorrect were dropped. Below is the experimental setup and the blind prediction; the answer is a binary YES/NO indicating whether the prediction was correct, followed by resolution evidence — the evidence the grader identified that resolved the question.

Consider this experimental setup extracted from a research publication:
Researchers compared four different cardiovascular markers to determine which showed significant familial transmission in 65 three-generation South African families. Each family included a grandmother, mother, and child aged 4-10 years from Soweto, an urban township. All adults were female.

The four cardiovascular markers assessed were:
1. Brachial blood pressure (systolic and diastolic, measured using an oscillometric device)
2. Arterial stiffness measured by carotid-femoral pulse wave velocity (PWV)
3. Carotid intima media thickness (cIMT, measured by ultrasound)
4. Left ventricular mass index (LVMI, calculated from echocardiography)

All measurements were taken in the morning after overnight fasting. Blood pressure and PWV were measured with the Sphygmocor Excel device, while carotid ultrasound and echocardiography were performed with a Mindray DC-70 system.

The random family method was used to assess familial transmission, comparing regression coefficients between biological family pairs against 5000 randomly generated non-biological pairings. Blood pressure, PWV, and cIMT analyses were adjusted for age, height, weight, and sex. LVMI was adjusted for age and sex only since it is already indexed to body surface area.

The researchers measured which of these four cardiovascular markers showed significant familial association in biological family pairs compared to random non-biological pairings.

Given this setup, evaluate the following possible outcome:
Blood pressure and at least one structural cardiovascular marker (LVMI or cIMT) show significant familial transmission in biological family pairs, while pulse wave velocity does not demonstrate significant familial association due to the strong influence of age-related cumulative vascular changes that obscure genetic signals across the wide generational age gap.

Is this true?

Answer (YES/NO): NO